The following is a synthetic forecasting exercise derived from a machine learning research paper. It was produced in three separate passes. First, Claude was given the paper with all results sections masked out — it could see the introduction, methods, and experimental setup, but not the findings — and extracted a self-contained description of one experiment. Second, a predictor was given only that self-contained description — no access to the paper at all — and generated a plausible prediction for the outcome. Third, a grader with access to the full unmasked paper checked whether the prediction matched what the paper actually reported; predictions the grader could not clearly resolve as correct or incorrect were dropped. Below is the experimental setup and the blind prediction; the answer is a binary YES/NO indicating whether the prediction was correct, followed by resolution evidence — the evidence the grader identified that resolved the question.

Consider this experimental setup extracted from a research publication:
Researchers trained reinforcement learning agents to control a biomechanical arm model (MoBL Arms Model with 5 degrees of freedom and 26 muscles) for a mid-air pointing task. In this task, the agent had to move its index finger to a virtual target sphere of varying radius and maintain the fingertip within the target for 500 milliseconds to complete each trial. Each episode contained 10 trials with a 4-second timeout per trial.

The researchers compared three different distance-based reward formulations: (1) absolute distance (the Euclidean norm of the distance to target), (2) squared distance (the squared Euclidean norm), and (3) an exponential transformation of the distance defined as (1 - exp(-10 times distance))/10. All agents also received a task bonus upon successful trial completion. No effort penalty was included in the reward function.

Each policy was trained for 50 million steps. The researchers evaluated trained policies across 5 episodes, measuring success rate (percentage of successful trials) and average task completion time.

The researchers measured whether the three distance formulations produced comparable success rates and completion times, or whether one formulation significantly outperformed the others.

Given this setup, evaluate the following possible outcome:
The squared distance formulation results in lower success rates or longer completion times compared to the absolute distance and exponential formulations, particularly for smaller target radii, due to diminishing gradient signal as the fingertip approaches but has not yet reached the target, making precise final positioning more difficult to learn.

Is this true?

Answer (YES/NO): YES